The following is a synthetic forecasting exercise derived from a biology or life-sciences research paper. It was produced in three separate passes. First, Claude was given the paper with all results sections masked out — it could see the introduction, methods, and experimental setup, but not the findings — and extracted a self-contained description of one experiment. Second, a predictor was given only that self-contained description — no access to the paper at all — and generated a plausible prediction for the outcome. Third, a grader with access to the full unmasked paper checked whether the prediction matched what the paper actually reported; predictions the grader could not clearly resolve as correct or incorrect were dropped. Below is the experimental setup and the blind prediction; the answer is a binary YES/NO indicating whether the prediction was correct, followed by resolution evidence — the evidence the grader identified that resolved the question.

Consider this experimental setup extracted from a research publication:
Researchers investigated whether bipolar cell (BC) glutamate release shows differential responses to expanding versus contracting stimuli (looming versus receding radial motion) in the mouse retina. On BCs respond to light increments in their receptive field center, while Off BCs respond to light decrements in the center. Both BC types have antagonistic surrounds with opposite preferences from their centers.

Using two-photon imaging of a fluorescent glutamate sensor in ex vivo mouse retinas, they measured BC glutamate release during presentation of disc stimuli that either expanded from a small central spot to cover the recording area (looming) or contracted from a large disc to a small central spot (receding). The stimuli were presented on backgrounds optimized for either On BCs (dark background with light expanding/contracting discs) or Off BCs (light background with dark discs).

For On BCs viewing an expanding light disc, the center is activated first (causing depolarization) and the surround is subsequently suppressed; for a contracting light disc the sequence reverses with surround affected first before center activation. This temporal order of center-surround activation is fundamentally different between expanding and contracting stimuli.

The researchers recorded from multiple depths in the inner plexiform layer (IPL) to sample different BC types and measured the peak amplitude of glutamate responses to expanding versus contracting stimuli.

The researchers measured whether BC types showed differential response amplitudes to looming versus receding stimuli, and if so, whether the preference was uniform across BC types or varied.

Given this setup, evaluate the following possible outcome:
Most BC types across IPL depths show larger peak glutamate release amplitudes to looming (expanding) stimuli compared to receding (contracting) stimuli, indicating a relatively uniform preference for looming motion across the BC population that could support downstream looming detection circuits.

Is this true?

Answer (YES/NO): NO